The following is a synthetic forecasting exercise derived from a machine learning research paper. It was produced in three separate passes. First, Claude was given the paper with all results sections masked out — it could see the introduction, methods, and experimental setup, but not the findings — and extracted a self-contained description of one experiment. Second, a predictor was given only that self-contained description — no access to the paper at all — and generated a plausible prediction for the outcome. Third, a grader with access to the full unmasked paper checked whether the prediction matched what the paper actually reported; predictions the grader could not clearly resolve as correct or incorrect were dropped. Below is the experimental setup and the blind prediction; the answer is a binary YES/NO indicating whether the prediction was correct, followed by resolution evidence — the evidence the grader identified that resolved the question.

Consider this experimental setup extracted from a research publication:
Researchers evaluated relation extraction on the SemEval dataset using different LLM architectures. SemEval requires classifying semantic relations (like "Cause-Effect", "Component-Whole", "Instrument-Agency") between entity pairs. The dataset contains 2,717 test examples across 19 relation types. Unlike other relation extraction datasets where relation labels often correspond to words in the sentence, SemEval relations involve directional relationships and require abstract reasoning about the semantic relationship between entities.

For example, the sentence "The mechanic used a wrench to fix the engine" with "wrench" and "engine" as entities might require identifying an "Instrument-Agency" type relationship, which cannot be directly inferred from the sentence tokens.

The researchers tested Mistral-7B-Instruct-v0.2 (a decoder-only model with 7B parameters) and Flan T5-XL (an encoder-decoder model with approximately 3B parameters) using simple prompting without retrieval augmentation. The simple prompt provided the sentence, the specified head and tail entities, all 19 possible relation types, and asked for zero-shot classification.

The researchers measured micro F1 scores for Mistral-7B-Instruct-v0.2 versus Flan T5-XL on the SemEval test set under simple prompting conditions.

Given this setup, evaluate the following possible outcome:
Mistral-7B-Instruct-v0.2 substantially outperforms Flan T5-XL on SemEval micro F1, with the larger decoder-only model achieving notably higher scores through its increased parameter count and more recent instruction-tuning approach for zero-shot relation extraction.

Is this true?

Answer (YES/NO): YES